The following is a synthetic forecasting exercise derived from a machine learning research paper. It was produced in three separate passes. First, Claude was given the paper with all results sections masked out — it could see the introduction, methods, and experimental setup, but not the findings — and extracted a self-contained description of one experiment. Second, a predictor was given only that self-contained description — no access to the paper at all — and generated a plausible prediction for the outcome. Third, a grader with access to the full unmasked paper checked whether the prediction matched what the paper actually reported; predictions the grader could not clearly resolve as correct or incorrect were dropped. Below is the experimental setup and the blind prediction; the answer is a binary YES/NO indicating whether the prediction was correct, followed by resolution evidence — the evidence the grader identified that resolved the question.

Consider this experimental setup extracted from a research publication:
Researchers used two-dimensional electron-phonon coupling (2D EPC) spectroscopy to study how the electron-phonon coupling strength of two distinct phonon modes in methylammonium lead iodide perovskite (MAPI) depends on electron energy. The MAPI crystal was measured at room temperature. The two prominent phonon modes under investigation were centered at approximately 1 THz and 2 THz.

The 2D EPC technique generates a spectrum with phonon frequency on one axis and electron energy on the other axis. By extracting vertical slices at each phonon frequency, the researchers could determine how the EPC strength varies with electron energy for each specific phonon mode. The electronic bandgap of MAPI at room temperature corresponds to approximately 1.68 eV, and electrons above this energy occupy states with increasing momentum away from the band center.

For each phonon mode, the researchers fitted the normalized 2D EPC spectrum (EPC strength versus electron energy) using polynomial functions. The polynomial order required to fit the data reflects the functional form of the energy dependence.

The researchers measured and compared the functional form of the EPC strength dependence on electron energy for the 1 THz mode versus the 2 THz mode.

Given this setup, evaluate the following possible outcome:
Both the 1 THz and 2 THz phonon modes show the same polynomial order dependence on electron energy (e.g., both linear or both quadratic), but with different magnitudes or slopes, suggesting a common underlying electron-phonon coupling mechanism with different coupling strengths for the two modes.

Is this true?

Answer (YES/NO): NO